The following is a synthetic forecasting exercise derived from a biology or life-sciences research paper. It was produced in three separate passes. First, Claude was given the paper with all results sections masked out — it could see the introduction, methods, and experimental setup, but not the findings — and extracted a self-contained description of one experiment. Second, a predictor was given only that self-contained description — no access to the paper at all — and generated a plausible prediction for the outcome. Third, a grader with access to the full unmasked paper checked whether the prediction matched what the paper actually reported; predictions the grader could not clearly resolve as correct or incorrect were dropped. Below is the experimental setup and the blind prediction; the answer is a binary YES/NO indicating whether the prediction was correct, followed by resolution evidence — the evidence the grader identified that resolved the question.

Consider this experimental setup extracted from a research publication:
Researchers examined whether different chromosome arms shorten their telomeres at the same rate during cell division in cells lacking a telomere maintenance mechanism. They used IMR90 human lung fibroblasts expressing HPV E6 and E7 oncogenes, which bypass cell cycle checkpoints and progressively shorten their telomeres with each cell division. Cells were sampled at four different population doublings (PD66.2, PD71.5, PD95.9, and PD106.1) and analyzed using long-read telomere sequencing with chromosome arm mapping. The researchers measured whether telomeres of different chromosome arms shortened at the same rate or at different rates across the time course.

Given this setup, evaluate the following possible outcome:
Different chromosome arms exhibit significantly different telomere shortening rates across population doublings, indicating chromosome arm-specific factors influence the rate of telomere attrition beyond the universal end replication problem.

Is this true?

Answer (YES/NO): YES